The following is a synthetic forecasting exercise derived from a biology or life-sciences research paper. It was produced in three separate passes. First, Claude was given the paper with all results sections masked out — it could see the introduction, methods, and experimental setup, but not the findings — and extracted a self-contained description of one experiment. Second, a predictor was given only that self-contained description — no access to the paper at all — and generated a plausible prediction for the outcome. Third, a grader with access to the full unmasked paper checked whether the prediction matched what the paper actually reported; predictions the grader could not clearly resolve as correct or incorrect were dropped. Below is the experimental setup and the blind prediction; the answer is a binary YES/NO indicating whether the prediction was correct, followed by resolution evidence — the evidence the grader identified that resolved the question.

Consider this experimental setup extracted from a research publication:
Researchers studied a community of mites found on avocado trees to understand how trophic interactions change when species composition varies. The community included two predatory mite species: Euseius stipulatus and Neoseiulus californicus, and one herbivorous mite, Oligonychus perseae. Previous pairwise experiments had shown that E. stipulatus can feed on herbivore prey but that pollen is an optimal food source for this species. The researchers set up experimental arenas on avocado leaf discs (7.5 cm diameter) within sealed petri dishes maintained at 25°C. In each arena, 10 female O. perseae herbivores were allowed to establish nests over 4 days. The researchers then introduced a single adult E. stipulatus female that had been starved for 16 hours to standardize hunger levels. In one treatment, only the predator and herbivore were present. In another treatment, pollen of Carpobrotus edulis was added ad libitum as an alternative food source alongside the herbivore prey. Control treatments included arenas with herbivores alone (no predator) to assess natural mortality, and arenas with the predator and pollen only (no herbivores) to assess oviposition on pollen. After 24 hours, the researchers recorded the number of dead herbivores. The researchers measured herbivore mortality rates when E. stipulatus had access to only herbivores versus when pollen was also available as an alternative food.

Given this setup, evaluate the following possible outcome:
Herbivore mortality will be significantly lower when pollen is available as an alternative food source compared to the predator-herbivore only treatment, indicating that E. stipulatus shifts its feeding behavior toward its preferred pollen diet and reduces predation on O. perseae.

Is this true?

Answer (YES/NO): YES